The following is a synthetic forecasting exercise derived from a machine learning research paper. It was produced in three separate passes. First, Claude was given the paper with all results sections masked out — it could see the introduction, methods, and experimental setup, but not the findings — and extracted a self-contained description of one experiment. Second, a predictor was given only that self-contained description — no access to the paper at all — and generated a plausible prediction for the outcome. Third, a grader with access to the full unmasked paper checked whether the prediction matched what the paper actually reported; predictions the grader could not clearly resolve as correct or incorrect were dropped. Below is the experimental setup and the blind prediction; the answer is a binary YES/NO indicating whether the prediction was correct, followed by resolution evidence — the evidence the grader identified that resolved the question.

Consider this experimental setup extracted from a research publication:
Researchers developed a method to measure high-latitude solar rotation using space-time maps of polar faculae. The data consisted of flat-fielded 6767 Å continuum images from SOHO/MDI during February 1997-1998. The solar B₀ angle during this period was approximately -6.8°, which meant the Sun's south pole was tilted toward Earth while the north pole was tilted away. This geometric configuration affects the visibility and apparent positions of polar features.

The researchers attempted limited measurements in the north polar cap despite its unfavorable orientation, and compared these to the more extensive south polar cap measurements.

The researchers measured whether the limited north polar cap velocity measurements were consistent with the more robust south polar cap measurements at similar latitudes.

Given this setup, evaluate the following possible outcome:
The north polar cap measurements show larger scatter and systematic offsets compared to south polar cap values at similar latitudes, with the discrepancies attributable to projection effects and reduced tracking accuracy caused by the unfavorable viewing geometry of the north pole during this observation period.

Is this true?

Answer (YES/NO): NO